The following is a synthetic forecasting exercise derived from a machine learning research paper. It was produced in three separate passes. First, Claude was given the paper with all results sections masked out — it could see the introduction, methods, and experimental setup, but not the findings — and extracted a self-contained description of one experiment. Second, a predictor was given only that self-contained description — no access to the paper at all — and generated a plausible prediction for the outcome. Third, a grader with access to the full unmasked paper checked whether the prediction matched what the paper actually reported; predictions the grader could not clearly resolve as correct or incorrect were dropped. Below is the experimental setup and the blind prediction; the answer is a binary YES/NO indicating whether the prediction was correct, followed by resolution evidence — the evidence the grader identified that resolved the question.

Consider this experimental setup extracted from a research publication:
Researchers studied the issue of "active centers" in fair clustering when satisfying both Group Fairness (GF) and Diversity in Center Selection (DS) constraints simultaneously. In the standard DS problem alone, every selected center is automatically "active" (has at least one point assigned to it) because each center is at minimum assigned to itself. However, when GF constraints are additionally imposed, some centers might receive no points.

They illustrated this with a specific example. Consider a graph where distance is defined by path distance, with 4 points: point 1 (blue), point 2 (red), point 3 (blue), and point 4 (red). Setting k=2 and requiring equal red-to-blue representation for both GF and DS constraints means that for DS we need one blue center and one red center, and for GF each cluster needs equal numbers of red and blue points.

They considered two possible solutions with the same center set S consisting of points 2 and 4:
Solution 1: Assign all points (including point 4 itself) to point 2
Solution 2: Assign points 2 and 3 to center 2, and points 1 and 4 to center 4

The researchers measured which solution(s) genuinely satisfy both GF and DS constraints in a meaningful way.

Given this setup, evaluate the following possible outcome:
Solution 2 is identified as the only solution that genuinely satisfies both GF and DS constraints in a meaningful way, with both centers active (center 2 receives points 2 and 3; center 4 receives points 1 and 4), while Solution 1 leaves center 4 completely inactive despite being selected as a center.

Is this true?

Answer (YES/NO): NO